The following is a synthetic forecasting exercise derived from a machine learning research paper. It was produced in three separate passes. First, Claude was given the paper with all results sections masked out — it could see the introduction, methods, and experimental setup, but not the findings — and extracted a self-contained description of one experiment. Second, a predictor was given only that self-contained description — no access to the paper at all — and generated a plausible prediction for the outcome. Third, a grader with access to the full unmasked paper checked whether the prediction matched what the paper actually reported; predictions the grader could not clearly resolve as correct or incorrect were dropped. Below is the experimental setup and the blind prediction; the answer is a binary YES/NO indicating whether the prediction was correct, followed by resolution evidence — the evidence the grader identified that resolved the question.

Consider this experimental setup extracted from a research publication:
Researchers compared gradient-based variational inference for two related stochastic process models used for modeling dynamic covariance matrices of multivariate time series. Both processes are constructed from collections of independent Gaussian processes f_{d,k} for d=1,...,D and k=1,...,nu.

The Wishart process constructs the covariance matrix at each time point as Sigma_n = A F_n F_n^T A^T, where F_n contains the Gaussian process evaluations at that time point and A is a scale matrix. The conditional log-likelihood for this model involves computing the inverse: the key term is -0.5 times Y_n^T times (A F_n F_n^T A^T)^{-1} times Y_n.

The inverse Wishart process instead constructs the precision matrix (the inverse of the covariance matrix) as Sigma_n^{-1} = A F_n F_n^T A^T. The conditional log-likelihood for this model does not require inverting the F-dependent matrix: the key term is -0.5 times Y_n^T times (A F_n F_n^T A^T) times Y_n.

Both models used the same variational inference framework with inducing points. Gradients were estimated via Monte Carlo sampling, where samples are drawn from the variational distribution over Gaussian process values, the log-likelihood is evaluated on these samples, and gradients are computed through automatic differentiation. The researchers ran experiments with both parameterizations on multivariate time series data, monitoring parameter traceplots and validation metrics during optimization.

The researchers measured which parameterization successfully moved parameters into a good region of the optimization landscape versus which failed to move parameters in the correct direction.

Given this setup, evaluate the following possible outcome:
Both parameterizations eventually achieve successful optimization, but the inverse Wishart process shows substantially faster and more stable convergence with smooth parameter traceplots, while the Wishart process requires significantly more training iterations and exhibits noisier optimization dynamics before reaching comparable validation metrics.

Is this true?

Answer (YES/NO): NO